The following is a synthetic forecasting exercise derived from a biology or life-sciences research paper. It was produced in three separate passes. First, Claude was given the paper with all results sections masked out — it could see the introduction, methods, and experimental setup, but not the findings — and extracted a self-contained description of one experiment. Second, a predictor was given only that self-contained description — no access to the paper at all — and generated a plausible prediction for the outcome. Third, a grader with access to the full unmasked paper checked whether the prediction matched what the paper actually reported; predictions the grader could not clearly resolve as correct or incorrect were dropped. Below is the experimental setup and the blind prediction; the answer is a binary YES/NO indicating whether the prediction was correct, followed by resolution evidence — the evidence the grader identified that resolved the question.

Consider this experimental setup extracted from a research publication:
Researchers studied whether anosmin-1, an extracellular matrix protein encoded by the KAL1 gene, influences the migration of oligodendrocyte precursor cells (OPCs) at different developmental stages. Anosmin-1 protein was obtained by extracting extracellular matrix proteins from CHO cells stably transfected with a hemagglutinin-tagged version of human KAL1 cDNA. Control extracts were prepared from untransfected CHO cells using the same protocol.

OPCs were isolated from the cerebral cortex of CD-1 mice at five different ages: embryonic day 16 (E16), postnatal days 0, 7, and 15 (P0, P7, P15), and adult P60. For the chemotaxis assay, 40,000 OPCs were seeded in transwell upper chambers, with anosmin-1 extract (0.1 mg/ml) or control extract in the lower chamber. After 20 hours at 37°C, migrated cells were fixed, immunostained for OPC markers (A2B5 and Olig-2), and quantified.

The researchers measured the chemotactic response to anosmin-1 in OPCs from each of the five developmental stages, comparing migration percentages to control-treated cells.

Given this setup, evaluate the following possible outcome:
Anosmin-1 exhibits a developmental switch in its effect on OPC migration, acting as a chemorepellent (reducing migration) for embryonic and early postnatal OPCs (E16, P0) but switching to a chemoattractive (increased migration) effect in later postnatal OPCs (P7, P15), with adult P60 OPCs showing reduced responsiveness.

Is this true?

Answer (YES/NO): NO